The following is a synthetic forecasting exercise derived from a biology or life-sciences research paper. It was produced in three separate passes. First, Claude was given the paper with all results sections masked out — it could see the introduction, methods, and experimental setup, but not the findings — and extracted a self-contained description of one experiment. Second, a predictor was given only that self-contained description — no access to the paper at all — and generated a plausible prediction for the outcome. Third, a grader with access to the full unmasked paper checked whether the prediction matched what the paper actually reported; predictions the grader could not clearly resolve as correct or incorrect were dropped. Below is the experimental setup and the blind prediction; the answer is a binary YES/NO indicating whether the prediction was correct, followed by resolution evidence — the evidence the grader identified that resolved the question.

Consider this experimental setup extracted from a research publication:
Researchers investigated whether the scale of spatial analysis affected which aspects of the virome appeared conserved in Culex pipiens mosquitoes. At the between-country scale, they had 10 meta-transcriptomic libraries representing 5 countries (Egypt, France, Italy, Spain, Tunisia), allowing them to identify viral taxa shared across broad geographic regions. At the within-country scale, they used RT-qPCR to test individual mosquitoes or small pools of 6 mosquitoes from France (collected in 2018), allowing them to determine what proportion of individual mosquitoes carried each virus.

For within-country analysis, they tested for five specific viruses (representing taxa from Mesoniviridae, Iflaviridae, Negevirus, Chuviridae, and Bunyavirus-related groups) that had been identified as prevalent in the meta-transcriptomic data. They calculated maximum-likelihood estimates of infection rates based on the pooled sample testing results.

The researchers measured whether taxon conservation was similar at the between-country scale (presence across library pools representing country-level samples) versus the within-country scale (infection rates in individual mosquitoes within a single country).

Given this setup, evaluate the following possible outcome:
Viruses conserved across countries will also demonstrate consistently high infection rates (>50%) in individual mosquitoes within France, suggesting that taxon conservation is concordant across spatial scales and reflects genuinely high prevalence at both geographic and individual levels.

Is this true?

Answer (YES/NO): NO